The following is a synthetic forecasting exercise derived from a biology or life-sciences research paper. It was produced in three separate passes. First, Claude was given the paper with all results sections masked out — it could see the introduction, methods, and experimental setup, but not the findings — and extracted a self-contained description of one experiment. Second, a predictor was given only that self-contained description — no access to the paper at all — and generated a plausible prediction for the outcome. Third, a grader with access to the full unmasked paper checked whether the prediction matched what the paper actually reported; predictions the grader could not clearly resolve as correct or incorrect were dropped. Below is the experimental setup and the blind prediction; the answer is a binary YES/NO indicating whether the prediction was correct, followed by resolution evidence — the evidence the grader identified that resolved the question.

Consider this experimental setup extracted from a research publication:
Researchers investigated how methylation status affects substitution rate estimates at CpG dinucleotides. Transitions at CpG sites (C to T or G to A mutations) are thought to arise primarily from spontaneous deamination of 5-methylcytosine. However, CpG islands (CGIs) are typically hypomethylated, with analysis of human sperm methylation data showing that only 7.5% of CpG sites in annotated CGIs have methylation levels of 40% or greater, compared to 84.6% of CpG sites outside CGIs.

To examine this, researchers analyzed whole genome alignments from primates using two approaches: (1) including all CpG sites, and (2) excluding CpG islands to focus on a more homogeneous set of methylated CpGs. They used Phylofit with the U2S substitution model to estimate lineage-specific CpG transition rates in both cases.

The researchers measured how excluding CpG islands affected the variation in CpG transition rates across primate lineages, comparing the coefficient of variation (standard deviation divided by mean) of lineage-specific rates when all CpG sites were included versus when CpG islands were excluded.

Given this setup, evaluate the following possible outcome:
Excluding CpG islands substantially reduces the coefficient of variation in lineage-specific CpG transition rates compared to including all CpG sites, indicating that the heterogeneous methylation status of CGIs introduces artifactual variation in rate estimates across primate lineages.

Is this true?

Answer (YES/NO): YES